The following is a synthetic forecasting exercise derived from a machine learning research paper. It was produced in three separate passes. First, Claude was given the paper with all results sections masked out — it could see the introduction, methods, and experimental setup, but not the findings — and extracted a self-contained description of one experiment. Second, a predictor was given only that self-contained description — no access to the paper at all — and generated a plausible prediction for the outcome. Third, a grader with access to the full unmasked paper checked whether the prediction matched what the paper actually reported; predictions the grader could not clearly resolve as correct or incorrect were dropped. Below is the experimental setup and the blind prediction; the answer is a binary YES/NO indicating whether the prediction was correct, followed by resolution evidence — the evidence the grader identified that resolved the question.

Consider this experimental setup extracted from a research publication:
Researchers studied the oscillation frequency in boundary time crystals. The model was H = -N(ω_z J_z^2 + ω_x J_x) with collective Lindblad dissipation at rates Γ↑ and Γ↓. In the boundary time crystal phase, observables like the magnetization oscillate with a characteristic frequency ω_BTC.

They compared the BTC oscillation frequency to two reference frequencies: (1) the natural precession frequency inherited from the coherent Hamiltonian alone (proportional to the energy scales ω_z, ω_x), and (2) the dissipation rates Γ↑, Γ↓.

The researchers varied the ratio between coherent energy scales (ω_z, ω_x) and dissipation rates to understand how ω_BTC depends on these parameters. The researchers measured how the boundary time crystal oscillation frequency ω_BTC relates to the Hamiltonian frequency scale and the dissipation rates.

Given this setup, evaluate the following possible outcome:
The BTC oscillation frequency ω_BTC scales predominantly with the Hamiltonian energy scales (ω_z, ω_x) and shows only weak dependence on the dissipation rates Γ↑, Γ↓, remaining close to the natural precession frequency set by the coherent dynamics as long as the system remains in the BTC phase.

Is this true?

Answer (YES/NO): NO